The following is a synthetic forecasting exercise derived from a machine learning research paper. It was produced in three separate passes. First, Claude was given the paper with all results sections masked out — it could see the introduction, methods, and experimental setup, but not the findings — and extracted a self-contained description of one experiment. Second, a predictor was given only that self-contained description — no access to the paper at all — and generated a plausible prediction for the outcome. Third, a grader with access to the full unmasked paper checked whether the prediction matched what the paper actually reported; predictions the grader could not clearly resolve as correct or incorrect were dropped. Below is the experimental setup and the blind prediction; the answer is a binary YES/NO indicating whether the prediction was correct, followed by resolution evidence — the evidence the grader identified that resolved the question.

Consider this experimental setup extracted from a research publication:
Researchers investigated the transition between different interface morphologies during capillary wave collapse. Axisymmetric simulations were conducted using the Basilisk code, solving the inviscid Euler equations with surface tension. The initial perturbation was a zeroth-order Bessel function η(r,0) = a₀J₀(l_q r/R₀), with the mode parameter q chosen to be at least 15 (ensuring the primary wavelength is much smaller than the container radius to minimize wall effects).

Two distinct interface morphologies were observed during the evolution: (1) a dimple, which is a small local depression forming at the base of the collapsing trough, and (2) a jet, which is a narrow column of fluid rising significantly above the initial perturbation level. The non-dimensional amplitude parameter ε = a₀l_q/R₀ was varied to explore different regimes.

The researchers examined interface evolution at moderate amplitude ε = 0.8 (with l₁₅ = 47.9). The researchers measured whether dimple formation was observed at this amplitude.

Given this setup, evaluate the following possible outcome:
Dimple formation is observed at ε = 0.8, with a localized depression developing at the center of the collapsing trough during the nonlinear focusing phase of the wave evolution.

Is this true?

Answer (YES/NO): YES